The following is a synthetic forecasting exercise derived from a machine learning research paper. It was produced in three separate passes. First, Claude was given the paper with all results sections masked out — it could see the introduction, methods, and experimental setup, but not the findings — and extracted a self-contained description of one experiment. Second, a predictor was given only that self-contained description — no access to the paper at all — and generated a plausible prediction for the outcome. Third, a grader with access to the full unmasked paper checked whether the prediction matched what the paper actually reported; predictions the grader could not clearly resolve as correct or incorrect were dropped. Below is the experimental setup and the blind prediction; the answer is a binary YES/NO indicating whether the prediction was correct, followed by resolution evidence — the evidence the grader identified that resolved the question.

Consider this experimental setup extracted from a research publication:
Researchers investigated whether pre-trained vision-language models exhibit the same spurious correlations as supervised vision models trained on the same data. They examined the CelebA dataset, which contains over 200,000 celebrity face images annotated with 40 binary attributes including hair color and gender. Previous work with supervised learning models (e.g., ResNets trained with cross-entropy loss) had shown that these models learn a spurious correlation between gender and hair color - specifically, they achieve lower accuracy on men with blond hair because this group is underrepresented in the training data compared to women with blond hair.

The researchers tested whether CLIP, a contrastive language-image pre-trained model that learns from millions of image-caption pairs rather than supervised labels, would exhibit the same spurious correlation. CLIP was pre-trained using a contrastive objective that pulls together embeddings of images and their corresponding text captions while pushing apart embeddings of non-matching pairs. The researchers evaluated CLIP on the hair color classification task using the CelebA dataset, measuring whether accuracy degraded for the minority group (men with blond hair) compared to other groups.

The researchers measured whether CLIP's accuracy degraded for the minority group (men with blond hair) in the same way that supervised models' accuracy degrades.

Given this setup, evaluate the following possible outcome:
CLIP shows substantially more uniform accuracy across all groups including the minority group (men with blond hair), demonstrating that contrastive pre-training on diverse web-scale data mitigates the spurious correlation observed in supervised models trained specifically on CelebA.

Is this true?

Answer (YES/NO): YES